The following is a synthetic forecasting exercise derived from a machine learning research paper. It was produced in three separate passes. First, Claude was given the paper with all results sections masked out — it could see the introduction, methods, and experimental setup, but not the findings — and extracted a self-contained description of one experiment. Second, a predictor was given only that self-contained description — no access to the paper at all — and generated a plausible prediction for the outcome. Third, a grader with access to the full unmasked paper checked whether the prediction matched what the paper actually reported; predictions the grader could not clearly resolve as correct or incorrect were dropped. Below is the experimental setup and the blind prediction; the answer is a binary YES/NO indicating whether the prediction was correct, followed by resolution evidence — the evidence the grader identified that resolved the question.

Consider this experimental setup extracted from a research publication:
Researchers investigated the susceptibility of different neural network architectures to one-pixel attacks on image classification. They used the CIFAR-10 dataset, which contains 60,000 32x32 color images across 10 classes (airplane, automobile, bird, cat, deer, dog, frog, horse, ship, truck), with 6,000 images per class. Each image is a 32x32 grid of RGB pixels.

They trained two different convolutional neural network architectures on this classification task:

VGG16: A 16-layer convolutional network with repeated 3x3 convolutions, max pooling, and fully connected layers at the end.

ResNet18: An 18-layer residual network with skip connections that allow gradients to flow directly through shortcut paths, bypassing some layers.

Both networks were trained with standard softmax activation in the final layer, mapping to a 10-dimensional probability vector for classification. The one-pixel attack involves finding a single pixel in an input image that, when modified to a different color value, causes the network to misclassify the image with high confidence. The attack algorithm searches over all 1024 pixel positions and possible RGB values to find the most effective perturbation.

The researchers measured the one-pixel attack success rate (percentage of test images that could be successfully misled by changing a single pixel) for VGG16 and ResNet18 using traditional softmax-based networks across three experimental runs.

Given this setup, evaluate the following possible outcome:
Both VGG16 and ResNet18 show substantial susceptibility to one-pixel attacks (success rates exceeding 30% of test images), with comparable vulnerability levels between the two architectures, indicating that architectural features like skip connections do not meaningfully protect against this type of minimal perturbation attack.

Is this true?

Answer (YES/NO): NO